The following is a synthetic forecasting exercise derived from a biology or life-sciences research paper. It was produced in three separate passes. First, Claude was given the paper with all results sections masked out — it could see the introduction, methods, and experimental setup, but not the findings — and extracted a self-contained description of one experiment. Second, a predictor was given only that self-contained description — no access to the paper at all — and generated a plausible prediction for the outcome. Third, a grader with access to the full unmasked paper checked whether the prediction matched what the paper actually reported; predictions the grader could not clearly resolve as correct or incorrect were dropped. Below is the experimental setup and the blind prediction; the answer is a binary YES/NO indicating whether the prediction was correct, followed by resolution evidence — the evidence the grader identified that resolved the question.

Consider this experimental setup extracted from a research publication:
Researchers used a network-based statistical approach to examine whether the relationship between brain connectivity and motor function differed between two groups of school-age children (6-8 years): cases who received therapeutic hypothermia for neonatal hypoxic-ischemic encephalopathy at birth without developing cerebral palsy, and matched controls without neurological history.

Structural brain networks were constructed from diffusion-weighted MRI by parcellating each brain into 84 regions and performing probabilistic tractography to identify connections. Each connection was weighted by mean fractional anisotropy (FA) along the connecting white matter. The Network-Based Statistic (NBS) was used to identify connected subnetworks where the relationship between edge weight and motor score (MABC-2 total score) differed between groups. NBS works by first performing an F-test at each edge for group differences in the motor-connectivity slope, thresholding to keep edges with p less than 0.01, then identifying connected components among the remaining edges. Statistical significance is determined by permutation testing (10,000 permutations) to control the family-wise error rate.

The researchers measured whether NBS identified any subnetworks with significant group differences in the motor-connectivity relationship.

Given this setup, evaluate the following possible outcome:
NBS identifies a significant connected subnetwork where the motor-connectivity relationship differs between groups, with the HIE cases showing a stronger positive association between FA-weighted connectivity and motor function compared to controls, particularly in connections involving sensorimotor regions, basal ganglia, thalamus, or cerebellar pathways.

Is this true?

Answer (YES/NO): YES